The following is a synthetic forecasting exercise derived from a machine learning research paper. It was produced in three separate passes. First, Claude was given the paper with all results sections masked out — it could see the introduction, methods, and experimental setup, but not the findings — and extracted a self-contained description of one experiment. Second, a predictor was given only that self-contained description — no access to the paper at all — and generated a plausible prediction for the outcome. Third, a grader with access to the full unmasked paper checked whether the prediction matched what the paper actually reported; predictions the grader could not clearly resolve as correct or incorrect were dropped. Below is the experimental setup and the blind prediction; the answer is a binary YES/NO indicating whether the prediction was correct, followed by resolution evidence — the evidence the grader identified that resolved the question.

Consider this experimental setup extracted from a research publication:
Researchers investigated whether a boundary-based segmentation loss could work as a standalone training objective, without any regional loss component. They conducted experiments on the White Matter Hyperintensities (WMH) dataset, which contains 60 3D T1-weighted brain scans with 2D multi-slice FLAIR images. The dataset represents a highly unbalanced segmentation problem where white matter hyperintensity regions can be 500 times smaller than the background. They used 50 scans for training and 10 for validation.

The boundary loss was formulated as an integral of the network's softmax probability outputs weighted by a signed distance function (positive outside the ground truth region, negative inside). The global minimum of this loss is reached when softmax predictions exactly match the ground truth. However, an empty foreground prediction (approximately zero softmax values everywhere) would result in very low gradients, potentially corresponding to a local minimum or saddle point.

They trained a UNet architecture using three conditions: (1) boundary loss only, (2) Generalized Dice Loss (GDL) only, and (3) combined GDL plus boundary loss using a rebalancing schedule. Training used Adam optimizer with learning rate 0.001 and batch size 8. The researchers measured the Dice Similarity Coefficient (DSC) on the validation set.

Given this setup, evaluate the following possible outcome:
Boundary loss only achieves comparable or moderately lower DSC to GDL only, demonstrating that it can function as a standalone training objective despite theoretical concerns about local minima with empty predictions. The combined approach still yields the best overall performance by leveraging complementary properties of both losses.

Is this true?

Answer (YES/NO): NO